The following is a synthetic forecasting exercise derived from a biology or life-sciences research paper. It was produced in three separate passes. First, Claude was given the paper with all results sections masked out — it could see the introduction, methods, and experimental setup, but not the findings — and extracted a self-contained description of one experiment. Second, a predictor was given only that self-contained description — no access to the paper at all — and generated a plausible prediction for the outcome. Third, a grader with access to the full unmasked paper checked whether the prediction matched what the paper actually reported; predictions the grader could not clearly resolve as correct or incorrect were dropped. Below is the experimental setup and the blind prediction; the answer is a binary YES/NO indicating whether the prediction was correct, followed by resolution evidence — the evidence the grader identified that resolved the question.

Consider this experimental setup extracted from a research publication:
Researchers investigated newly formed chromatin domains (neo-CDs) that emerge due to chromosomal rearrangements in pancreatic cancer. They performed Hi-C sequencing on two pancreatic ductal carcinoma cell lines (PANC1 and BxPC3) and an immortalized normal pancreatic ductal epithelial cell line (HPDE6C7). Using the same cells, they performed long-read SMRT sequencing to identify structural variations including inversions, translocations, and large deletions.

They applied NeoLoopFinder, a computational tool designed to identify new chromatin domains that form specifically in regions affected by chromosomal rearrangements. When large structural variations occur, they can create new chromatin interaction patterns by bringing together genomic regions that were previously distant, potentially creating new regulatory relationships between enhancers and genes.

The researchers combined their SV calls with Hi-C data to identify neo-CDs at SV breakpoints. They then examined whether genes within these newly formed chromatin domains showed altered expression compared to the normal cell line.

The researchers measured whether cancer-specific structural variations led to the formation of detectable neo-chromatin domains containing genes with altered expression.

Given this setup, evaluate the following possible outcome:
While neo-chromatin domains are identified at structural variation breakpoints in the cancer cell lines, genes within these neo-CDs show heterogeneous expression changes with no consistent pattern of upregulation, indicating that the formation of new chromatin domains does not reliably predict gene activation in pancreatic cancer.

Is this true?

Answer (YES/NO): NO